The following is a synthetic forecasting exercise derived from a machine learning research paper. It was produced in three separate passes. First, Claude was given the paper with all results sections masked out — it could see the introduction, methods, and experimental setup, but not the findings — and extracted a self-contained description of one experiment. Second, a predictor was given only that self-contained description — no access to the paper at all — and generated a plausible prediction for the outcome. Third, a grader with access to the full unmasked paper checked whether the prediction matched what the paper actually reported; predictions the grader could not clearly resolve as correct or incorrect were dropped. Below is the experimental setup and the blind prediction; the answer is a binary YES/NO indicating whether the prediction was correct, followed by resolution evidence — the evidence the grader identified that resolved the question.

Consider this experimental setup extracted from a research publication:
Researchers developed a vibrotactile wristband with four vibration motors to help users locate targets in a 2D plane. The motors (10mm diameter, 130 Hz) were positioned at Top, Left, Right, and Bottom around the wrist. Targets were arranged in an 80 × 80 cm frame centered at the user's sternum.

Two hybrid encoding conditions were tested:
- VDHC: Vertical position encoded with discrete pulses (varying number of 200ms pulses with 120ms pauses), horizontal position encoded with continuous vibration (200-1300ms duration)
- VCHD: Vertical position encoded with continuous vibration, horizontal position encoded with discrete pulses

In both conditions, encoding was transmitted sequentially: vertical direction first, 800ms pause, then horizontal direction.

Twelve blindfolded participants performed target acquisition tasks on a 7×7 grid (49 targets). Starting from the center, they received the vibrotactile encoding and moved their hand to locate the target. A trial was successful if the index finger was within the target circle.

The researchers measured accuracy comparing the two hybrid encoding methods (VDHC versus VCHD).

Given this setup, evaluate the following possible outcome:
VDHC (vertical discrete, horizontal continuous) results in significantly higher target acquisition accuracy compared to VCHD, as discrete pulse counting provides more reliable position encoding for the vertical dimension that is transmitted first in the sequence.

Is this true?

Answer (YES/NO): YES